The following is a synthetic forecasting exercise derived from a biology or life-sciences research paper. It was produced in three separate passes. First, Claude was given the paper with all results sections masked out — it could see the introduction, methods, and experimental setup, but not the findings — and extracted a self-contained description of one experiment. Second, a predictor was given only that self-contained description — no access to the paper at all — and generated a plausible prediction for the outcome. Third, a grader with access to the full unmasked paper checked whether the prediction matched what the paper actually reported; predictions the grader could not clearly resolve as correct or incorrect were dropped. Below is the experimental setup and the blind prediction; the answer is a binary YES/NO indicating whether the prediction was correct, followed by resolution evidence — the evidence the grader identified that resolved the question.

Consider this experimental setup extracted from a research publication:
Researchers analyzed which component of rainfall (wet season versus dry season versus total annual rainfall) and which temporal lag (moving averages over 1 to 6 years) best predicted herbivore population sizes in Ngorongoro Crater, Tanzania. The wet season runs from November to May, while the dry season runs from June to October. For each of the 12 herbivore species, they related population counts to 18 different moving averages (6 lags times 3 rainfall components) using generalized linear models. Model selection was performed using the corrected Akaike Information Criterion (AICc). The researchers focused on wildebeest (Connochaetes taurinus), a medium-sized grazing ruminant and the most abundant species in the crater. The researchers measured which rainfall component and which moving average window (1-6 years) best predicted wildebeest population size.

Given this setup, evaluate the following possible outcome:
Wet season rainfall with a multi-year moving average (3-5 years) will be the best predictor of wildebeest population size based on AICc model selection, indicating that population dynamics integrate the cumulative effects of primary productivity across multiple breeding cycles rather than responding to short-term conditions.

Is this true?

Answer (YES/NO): NO